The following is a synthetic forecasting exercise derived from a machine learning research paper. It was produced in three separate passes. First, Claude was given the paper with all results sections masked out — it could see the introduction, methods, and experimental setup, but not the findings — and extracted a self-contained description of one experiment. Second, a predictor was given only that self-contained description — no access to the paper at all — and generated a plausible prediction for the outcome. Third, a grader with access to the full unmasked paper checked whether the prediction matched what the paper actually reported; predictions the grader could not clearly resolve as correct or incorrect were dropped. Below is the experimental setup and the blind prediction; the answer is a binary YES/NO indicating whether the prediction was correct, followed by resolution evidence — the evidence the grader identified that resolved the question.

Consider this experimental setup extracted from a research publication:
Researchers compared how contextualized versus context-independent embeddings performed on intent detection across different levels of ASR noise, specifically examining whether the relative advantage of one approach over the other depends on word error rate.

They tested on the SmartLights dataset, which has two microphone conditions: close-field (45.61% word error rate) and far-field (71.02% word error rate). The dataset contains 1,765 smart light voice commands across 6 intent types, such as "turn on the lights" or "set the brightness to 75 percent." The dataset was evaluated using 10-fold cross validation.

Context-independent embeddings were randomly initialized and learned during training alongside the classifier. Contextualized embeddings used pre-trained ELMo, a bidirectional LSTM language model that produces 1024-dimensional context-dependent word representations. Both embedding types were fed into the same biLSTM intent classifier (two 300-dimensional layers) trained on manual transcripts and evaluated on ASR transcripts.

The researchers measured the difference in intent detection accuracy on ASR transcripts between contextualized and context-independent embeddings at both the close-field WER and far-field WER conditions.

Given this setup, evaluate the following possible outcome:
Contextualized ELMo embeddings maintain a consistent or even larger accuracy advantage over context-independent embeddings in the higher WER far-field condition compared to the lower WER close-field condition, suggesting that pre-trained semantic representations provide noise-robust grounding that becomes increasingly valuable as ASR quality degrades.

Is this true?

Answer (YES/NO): NO